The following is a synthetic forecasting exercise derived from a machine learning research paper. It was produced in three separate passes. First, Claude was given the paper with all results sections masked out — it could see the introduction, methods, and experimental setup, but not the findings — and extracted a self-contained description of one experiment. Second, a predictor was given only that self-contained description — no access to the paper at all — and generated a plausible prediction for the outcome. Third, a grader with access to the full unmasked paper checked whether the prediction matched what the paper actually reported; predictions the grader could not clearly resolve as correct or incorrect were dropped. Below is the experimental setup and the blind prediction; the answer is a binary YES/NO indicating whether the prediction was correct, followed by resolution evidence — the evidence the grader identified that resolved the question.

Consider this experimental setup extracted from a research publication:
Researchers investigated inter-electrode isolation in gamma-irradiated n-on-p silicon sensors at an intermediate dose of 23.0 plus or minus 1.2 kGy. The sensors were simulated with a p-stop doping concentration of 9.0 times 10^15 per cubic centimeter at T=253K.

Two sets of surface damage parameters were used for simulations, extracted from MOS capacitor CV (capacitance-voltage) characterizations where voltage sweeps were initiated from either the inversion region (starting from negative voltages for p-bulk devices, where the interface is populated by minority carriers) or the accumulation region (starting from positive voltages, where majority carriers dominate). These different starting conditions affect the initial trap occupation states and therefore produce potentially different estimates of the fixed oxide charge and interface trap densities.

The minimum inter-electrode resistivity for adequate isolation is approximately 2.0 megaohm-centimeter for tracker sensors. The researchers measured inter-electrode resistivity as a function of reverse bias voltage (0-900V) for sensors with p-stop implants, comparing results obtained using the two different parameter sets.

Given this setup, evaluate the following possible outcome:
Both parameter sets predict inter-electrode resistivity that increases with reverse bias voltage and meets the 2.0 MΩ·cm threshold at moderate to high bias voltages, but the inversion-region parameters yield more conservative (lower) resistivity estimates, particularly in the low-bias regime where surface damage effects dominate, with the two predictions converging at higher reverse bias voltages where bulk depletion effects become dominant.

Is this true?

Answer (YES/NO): NO